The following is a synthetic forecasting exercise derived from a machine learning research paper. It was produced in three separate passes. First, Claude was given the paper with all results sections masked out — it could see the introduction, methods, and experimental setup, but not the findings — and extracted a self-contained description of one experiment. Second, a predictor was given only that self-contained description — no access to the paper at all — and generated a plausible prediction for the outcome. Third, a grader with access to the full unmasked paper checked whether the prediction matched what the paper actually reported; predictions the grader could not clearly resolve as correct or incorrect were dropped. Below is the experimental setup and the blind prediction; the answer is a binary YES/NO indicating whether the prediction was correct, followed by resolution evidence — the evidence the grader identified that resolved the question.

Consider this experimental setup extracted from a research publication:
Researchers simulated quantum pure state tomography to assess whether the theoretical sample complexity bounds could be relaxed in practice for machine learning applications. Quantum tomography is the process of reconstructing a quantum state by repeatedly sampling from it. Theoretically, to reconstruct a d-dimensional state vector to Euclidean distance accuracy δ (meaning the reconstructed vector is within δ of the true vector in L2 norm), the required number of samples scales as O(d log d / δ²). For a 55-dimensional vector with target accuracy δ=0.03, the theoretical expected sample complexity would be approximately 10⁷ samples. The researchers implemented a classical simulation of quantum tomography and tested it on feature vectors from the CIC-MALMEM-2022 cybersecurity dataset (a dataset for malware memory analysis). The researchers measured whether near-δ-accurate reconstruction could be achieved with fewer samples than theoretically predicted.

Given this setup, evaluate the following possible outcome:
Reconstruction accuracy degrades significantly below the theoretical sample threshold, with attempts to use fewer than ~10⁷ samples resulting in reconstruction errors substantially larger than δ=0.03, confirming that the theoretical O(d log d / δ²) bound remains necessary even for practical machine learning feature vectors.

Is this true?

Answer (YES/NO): NO